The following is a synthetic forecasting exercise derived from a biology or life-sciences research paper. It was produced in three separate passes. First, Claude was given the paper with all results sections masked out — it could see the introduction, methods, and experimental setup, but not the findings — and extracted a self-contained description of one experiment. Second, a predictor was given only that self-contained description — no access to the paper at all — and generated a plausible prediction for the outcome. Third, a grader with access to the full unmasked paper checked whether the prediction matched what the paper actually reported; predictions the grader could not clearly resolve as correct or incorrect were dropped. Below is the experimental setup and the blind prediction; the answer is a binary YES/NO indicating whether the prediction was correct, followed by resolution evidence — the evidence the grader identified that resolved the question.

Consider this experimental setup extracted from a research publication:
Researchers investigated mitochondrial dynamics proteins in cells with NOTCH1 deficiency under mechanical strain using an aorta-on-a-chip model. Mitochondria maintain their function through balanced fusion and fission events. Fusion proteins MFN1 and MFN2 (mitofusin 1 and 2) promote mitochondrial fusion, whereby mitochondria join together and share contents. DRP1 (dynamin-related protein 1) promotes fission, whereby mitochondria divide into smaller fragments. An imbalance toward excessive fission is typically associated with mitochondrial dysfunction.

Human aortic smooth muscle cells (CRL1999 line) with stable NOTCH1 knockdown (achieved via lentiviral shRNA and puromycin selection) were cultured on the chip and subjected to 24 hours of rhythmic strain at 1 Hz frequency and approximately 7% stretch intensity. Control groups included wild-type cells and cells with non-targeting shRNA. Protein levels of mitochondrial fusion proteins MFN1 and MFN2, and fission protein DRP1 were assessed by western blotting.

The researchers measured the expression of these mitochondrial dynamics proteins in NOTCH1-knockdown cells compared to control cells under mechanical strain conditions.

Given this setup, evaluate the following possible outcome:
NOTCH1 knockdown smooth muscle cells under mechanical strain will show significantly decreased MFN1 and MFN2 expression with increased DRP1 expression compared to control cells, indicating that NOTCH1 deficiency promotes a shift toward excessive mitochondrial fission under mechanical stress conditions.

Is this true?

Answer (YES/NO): YES